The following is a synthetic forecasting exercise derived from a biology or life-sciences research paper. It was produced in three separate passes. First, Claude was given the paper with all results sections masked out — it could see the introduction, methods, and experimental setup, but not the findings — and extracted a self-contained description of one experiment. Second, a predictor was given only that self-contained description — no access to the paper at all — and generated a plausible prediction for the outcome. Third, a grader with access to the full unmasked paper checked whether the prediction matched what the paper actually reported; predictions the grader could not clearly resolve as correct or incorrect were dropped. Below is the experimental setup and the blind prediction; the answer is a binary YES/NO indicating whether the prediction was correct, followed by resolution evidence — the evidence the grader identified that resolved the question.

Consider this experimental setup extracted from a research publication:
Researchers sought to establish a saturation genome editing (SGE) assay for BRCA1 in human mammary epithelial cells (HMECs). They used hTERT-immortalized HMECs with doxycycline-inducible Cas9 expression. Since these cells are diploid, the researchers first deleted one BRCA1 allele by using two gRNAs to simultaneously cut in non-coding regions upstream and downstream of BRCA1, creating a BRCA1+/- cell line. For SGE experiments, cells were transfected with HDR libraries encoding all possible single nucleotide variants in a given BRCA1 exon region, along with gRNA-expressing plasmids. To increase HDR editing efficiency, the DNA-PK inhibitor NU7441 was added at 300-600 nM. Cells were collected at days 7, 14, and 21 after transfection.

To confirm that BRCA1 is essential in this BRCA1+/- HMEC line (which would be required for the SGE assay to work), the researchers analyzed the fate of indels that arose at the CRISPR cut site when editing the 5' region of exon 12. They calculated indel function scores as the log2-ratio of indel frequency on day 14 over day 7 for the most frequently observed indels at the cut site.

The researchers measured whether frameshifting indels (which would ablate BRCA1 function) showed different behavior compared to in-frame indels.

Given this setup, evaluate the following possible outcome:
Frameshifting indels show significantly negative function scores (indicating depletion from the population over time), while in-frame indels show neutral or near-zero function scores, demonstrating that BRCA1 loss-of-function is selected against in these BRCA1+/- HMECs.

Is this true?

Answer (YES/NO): YES